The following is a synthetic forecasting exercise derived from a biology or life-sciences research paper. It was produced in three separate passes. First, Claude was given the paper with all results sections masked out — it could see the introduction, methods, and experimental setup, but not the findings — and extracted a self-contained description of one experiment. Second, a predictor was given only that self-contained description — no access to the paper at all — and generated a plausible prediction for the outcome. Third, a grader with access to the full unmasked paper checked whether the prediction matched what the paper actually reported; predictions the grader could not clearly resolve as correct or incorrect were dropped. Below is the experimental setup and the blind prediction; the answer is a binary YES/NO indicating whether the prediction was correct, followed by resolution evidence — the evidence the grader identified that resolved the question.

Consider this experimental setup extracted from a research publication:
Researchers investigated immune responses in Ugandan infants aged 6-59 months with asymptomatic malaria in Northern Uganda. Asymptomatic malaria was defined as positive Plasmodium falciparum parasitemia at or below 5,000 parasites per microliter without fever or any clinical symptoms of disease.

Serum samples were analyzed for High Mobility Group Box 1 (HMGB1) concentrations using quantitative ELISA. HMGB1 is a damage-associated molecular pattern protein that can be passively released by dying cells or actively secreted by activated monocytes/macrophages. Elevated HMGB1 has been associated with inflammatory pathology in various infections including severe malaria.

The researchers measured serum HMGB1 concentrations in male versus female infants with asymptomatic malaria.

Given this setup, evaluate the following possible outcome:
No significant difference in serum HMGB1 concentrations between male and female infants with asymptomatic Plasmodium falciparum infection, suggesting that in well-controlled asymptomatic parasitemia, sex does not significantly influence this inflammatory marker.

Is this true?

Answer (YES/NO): YES